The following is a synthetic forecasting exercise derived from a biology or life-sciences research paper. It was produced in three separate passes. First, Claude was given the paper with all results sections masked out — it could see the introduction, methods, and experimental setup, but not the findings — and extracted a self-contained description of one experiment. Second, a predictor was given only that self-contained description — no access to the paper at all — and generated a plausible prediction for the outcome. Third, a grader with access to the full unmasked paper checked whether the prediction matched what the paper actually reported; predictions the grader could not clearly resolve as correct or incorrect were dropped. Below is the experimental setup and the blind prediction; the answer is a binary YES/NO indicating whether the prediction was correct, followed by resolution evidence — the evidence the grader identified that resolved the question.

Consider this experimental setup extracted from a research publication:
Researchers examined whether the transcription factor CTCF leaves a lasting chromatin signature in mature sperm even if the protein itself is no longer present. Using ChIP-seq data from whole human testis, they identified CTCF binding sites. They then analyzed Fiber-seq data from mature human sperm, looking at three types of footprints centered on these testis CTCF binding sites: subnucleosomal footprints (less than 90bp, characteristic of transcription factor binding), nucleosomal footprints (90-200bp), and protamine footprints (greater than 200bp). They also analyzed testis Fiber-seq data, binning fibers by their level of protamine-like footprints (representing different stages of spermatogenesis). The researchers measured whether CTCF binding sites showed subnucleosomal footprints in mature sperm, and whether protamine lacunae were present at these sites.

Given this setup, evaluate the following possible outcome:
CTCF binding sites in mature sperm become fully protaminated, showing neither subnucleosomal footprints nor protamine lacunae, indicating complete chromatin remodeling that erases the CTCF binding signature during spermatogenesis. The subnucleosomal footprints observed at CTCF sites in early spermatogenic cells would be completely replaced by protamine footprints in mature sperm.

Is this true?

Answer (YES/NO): NO